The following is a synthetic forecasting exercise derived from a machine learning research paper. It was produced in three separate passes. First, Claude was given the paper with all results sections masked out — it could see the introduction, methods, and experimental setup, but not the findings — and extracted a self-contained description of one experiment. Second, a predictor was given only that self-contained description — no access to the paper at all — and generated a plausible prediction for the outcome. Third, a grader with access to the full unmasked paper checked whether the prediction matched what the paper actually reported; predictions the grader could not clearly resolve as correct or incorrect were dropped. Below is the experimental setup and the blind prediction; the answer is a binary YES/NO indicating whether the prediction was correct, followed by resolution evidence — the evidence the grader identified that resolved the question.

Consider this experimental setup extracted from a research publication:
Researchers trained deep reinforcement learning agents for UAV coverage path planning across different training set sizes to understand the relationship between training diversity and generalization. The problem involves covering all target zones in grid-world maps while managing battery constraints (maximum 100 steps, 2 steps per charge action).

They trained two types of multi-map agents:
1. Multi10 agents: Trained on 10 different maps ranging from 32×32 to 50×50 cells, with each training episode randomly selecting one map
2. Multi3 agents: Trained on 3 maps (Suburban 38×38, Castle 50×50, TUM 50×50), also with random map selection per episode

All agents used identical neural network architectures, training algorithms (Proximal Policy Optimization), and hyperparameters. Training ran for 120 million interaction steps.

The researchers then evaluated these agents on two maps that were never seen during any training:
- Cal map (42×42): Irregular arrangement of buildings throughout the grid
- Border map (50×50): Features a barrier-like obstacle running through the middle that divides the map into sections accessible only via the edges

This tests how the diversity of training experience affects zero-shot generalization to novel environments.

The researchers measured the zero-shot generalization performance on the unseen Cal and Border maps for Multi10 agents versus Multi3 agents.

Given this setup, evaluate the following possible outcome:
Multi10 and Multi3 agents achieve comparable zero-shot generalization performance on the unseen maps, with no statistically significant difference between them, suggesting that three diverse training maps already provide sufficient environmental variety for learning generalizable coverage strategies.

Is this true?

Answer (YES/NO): NO